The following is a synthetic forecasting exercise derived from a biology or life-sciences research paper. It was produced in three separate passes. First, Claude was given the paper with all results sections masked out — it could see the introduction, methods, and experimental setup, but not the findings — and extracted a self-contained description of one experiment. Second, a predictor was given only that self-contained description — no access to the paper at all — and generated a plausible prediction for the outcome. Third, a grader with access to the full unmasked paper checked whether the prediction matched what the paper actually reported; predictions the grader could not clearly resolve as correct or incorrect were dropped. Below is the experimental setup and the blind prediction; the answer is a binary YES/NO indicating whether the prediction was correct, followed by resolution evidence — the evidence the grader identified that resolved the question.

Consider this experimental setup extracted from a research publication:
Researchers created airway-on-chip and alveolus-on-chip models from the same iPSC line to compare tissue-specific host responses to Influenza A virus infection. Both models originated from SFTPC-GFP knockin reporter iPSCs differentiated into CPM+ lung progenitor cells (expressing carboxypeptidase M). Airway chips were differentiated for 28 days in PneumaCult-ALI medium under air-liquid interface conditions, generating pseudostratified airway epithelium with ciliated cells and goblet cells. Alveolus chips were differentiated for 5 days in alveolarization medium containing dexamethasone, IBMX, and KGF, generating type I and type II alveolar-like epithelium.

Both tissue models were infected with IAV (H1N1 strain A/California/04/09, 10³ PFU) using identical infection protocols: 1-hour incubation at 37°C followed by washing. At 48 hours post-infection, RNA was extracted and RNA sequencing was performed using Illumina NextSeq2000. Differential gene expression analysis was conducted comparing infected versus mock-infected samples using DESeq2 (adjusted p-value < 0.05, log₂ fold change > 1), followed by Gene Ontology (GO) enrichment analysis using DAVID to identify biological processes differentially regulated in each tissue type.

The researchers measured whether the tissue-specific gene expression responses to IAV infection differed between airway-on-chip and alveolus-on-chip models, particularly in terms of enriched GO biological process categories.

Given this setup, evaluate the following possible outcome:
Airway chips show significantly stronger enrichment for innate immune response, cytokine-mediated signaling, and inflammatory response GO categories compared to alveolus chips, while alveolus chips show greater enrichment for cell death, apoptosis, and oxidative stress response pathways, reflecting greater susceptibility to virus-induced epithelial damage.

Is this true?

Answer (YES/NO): NO